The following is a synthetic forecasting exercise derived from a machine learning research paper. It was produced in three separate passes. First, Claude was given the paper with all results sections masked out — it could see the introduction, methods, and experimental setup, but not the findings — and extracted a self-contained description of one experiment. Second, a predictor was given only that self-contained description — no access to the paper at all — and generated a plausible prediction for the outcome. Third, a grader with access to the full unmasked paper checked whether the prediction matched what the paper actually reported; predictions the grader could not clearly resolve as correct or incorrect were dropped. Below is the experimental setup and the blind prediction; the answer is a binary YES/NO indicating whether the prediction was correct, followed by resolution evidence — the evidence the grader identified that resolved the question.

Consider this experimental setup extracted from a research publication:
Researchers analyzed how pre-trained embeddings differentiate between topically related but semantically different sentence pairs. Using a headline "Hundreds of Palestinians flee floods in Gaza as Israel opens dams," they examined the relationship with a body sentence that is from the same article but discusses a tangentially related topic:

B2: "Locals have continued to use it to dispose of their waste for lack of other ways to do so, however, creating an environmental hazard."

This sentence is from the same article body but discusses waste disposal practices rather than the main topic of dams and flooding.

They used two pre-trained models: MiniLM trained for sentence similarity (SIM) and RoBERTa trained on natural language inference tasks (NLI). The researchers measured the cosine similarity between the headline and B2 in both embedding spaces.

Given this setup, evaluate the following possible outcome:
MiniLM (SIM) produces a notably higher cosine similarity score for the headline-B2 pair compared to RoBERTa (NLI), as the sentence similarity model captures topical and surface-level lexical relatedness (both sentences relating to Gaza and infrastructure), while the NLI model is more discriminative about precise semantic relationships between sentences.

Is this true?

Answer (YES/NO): NO